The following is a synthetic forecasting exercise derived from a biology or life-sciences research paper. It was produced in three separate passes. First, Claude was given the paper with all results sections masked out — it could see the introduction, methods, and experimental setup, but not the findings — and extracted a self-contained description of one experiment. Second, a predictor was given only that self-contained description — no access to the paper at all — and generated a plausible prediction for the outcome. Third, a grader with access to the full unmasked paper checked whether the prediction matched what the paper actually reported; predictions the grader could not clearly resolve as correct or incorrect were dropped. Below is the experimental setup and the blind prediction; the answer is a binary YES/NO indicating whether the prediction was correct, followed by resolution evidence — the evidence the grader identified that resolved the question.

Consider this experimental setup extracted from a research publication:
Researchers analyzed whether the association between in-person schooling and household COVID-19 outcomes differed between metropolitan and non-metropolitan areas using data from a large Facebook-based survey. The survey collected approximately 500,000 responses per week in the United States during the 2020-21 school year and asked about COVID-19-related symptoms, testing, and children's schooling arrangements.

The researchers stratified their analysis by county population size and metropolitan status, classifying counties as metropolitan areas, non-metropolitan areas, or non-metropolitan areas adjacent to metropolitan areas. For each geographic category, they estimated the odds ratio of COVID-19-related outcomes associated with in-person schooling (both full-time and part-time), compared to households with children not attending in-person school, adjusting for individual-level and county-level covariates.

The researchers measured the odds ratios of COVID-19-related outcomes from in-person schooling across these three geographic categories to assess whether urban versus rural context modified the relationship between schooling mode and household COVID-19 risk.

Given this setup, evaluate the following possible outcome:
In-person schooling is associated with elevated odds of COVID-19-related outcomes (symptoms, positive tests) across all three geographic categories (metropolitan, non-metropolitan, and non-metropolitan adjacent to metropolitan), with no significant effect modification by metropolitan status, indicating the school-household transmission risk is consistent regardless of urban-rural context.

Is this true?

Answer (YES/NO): YES